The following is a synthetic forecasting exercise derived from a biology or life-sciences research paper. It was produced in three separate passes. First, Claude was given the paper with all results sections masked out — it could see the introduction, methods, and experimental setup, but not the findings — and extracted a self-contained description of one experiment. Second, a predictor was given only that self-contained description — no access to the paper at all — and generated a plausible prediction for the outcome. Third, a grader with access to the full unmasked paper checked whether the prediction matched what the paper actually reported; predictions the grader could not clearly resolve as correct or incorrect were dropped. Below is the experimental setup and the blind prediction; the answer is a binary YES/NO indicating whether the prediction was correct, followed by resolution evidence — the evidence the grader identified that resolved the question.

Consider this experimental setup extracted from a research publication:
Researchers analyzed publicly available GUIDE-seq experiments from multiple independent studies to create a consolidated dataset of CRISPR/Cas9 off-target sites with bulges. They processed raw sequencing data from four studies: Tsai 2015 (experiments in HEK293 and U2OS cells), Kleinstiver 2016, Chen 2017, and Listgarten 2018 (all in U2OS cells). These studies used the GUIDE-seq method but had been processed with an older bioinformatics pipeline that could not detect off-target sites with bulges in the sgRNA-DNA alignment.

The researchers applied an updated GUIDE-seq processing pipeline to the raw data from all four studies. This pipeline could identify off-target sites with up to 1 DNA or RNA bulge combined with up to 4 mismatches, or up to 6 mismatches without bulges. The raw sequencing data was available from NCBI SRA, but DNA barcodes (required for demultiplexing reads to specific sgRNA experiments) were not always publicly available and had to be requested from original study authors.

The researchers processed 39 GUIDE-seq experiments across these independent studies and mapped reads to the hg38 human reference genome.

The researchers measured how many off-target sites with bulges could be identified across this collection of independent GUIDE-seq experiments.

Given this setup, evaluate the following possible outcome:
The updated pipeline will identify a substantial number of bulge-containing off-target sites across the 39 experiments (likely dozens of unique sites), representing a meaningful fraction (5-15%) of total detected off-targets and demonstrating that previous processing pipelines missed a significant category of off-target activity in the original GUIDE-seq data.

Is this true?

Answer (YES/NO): NO